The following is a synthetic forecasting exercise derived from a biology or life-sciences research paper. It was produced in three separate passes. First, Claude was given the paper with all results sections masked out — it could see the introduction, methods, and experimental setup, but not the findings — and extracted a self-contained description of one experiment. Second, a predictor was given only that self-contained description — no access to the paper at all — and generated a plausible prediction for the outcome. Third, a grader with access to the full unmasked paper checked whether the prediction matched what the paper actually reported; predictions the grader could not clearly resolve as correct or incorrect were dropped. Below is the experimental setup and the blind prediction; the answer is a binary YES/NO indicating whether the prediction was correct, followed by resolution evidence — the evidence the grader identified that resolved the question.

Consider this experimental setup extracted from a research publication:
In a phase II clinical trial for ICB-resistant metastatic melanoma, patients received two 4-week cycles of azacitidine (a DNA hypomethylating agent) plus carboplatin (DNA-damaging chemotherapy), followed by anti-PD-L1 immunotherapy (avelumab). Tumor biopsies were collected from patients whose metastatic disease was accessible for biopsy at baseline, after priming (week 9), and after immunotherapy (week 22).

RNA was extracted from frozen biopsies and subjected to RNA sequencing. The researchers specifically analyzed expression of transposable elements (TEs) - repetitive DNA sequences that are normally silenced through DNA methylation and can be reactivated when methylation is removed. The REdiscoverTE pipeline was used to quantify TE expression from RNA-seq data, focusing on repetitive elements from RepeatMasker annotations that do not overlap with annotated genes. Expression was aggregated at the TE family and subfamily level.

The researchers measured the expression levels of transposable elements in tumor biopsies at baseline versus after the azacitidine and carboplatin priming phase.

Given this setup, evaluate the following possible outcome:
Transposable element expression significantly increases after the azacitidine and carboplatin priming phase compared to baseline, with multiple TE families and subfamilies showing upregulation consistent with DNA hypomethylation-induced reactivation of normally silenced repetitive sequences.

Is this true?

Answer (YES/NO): NO